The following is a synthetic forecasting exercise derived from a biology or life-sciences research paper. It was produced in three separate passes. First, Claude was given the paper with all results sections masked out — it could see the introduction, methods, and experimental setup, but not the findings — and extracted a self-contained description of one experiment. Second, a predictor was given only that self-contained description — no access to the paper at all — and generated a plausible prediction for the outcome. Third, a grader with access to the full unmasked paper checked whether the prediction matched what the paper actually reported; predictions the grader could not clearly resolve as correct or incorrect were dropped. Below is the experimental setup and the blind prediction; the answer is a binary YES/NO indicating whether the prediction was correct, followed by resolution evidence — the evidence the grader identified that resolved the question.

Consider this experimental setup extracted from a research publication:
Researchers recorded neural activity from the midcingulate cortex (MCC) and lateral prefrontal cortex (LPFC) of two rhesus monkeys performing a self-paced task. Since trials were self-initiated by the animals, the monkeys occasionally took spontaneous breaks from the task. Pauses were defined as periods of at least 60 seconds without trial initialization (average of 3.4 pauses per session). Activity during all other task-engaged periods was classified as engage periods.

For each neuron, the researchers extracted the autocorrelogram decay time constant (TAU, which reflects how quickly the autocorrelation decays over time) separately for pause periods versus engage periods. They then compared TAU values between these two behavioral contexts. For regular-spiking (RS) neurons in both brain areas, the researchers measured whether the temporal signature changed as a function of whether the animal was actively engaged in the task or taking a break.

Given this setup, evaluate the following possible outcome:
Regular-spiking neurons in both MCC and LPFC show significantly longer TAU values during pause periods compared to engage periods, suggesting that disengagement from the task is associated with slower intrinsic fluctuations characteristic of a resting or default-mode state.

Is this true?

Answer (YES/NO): NO